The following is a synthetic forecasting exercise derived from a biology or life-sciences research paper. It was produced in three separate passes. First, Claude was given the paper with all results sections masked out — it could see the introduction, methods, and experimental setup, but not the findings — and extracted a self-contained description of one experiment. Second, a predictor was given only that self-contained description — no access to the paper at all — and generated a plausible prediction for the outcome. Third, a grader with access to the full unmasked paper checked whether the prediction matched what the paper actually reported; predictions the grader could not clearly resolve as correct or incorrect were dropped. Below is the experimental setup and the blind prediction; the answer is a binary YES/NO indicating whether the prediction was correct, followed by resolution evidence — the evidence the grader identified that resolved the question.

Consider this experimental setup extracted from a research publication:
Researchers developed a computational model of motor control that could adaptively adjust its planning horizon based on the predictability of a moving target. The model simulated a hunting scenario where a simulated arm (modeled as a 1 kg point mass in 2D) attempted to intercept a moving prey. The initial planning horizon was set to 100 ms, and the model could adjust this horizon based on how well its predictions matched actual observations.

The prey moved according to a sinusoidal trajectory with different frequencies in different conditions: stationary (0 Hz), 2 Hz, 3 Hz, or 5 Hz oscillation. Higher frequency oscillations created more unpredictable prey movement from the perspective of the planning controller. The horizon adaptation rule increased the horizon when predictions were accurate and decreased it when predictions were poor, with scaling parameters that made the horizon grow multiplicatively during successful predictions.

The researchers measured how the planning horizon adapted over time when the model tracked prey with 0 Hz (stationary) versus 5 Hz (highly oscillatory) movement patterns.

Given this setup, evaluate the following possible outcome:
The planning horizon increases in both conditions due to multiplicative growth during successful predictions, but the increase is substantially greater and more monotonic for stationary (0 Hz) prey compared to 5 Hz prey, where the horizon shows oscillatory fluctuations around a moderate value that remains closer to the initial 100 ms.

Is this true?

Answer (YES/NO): NO